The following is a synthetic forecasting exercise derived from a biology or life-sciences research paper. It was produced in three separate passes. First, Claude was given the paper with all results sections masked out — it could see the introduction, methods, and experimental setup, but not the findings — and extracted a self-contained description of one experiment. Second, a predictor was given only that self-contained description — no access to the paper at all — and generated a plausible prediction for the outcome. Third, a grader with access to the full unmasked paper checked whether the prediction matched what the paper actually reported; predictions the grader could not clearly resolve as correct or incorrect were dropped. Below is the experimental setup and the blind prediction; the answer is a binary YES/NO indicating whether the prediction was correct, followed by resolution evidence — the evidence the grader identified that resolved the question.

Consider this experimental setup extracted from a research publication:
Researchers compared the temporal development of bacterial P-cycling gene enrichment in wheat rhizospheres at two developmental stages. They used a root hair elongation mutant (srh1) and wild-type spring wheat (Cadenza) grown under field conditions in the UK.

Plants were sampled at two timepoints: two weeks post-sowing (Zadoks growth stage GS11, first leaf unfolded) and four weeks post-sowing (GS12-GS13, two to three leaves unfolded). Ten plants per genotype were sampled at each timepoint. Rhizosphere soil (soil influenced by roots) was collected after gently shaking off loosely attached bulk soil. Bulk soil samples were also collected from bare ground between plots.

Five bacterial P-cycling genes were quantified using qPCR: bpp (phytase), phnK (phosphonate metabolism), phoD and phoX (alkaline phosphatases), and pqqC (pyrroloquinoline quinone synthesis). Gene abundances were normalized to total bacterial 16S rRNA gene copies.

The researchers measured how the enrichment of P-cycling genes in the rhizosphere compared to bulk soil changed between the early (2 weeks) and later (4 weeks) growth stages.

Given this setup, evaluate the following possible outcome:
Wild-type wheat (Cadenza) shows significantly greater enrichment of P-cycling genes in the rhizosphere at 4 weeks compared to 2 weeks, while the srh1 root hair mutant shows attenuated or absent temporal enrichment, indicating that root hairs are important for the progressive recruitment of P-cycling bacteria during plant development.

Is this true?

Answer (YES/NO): NO